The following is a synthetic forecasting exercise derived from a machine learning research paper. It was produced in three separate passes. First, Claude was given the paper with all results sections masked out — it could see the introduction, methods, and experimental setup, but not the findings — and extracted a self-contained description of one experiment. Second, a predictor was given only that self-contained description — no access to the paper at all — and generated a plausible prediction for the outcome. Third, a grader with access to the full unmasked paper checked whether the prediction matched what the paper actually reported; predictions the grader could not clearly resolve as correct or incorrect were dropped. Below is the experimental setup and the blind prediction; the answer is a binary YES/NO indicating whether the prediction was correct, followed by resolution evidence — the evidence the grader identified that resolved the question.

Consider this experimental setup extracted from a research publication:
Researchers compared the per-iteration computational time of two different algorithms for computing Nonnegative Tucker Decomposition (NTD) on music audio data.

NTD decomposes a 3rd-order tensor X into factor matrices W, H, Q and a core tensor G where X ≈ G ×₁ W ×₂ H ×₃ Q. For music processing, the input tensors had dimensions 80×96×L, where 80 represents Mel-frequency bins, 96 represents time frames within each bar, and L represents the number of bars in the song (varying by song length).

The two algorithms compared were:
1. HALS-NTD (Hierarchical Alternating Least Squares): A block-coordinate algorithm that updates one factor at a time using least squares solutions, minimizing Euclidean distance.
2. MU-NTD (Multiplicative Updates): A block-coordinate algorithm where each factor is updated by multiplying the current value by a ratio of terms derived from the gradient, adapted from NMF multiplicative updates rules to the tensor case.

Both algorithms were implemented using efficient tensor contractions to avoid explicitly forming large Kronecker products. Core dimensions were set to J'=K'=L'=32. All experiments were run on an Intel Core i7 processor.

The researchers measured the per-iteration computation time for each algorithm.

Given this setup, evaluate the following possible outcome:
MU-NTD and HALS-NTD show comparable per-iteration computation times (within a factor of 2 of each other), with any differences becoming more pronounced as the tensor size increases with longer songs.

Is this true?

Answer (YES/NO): NO